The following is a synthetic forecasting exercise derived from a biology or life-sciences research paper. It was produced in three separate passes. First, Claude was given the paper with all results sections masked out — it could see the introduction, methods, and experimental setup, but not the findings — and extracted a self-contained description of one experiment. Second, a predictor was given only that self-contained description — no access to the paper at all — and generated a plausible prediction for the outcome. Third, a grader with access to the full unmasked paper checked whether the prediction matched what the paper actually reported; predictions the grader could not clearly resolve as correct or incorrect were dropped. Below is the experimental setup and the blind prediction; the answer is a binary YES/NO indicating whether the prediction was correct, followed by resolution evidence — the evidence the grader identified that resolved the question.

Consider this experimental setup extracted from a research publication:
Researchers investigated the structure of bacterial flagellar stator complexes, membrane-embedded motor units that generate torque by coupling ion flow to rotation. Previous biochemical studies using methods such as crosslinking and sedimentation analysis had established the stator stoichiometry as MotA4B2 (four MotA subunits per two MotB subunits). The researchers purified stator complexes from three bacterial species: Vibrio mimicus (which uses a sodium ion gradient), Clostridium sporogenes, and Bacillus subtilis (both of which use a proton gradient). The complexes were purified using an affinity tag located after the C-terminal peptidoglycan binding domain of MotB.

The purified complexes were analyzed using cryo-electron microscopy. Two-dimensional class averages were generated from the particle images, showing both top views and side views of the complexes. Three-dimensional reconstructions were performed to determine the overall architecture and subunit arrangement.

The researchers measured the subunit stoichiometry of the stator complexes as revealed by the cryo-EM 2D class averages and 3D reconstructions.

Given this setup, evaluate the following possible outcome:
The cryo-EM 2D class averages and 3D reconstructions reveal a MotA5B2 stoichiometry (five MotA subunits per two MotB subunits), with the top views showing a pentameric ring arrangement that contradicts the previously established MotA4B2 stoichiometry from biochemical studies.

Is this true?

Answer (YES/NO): YES